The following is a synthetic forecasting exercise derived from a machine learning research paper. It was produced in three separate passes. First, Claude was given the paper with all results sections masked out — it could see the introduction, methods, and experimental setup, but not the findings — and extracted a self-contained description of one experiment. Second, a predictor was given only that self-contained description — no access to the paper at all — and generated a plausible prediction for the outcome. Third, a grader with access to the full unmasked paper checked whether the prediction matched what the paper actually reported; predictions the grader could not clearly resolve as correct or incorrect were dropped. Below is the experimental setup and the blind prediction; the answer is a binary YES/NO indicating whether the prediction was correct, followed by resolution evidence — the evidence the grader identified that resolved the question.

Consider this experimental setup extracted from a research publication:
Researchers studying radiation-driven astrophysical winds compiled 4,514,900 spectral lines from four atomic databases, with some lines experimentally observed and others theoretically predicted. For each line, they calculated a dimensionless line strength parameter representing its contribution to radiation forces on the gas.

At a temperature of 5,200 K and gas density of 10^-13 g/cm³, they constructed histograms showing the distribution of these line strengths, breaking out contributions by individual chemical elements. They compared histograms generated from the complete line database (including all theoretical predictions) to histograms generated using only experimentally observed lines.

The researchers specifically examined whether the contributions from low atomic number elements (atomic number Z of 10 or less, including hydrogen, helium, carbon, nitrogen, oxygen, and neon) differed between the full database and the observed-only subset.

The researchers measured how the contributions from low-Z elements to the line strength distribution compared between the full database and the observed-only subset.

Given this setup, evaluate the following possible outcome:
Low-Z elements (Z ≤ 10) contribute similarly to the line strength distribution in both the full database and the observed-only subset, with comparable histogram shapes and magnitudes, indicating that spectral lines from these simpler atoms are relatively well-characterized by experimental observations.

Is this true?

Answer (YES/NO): YES